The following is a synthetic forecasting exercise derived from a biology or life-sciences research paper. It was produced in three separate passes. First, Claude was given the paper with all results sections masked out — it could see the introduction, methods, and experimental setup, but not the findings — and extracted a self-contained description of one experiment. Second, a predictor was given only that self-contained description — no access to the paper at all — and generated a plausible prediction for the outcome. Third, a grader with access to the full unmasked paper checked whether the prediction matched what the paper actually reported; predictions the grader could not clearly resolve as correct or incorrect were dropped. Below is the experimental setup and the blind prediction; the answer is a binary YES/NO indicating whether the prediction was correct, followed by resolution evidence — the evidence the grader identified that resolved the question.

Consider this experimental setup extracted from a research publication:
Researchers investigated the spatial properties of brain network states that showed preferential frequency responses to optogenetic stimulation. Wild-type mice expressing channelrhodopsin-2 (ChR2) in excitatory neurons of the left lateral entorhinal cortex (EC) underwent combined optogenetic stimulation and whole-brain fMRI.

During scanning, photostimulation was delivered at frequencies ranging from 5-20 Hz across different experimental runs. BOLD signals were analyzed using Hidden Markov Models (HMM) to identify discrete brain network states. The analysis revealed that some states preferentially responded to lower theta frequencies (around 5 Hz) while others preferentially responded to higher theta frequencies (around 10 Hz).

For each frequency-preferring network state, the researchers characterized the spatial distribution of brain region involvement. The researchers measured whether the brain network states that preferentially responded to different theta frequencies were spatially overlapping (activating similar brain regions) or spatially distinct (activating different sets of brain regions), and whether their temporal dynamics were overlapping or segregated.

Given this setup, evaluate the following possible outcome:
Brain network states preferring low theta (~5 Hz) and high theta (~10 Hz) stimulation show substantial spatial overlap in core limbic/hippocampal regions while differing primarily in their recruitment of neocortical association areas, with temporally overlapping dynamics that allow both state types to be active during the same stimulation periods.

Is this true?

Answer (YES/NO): NO